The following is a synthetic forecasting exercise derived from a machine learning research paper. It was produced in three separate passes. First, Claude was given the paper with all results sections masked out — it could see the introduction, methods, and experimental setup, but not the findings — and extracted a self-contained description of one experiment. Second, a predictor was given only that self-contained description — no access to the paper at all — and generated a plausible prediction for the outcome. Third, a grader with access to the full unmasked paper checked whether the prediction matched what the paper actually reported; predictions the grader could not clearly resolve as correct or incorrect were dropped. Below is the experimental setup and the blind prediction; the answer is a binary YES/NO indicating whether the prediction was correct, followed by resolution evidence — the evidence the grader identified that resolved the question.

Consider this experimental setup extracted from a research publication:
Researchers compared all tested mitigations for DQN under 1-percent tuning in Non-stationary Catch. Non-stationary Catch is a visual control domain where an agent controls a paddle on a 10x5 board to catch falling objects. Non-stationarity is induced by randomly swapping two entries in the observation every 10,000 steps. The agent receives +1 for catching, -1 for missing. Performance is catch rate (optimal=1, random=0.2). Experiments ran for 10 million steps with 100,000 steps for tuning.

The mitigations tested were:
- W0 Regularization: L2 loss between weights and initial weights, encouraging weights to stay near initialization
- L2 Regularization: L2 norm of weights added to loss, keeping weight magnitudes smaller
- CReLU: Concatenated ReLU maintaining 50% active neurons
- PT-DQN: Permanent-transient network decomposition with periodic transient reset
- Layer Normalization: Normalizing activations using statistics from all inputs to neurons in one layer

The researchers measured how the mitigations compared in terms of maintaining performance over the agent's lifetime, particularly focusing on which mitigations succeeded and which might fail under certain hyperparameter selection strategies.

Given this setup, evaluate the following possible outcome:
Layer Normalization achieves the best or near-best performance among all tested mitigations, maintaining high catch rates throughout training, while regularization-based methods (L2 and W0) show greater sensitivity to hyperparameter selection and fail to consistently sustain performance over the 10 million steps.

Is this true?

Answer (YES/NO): NO